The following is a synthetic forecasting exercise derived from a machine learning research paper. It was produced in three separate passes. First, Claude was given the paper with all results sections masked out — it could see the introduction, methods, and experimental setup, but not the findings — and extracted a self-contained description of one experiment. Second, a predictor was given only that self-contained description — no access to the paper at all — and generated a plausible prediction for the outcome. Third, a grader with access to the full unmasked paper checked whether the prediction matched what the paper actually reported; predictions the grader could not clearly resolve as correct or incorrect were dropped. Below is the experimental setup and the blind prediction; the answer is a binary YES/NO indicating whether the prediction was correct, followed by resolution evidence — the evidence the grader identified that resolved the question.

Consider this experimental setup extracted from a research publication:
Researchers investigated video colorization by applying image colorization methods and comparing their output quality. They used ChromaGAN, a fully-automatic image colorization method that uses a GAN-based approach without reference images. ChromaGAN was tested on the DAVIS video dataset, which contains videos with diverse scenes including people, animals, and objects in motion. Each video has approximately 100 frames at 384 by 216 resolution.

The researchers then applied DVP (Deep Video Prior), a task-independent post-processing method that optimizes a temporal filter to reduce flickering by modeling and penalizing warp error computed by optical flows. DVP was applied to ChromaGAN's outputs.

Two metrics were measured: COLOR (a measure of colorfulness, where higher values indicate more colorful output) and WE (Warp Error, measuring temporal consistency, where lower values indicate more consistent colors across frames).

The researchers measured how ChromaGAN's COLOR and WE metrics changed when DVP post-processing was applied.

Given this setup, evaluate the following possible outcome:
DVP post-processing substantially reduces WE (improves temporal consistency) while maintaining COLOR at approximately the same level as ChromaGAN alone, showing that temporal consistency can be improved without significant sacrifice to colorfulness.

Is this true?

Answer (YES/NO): NO